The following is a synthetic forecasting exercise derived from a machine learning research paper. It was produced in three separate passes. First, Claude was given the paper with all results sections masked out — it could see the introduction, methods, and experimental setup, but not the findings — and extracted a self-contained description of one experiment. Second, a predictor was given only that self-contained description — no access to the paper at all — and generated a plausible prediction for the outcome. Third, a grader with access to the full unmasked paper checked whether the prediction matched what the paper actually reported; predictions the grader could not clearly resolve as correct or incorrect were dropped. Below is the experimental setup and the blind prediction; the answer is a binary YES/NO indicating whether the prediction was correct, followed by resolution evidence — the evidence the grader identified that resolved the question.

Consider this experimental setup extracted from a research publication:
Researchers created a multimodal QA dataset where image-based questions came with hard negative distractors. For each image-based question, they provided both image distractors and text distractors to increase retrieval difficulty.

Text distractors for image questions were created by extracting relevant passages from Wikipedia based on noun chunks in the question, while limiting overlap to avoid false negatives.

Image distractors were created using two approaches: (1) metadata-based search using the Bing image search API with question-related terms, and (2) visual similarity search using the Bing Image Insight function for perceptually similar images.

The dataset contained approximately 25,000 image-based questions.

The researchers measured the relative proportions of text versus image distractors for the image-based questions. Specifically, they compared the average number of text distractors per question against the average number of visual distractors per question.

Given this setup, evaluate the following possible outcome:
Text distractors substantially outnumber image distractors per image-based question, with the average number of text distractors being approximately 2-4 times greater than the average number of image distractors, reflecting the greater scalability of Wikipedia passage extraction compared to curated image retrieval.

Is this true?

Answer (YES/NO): NO